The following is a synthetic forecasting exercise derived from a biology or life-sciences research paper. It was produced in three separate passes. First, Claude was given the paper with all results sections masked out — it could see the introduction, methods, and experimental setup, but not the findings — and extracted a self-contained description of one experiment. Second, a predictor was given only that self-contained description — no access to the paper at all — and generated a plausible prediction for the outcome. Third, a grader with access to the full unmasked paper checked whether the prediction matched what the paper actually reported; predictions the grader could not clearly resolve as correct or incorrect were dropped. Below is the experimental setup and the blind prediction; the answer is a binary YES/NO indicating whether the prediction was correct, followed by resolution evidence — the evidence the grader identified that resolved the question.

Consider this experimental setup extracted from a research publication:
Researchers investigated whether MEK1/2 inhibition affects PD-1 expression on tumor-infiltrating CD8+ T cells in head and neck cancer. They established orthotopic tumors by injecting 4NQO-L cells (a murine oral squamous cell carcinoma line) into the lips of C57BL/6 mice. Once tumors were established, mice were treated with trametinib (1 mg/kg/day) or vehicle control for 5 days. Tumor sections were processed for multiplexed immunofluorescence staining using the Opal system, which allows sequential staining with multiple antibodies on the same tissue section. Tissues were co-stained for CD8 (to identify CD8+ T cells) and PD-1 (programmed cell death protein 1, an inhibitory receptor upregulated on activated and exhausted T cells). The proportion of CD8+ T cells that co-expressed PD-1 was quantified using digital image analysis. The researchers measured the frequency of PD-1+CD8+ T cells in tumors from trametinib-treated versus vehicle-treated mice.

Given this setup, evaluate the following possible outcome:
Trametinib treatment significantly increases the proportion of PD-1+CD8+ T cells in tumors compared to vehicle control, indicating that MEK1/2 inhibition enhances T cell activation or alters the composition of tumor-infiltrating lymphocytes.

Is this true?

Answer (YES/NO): NO